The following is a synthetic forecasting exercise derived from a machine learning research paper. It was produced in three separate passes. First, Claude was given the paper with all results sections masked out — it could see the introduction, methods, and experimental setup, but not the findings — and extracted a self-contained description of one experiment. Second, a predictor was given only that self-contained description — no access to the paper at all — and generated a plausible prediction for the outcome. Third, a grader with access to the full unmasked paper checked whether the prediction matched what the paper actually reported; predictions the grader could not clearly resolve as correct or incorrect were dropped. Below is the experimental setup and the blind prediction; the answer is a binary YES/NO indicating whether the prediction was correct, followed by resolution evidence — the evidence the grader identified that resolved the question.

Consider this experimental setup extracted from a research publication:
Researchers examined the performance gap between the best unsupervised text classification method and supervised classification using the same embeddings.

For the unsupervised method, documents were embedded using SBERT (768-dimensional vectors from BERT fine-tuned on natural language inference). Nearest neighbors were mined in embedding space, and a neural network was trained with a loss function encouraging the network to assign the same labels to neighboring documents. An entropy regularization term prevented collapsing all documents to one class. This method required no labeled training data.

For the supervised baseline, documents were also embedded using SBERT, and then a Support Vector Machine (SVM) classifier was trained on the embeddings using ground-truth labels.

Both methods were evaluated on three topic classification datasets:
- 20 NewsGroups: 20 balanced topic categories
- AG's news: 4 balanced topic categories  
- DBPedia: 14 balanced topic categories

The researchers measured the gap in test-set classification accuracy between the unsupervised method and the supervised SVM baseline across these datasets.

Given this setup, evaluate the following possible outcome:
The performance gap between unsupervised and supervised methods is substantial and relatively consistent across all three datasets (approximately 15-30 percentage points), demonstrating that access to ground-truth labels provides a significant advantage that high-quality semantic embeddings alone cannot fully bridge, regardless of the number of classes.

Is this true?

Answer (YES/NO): NO